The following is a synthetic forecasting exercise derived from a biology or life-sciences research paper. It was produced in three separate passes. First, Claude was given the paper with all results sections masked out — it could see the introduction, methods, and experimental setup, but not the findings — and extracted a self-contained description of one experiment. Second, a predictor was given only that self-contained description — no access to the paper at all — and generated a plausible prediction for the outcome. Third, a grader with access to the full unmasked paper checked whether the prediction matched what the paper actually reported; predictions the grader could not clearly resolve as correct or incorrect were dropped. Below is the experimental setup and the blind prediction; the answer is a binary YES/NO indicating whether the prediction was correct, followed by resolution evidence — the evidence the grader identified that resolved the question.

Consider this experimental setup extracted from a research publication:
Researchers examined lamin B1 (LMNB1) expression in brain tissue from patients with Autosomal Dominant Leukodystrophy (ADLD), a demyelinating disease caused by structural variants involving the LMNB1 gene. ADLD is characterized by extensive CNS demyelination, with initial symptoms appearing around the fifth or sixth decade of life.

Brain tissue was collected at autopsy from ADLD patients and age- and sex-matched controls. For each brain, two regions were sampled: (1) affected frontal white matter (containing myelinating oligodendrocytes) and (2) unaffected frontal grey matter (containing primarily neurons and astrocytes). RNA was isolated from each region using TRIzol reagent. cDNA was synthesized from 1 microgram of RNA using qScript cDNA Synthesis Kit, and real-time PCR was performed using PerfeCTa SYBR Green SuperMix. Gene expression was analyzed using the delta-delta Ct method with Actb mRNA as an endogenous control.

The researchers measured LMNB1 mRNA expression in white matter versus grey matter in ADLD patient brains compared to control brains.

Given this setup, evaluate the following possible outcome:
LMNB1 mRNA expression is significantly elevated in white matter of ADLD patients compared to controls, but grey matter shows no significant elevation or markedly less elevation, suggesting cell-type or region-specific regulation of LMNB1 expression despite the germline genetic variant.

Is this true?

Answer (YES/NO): YES